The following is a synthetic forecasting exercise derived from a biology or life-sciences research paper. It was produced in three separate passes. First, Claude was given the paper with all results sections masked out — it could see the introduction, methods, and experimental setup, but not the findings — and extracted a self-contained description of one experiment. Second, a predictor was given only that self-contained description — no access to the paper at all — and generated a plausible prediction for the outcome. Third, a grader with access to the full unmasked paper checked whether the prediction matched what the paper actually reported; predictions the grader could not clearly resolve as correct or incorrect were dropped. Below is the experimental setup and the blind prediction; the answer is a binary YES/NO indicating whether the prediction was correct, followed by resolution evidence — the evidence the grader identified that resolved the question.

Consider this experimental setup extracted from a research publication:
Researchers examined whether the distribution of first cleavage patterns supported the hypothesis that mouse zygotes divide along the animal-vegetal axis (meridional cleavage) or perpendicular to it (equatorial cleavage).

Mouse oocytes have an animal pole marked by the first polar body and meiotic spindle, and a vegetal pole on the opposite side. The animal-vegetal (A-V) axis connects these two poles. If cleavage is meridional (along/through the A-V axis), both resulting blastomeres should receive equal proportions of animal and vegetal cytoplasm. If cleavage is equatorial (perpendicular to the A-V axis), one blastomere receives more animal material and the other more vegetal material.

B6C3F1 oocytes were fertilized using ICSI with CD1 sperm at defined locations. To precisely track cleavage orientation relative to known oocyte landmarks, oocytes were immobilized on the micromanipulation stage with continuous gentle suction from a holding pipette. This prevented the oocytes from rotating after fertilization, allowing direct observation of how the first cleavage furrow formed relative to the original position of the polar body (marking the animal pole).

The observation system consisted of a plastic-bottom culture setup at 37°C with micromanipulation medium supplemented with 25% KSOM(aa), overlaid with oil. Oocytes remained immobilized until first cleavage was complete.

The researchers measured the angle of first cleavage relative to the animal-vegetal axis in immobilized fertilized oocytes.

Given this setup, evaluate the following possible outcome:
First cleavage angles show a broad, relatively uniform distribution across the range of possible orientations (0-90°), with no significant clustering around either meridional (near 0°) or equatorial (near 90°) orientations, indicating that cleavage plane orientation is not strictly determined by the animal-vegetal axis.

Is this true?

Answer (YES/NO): NO